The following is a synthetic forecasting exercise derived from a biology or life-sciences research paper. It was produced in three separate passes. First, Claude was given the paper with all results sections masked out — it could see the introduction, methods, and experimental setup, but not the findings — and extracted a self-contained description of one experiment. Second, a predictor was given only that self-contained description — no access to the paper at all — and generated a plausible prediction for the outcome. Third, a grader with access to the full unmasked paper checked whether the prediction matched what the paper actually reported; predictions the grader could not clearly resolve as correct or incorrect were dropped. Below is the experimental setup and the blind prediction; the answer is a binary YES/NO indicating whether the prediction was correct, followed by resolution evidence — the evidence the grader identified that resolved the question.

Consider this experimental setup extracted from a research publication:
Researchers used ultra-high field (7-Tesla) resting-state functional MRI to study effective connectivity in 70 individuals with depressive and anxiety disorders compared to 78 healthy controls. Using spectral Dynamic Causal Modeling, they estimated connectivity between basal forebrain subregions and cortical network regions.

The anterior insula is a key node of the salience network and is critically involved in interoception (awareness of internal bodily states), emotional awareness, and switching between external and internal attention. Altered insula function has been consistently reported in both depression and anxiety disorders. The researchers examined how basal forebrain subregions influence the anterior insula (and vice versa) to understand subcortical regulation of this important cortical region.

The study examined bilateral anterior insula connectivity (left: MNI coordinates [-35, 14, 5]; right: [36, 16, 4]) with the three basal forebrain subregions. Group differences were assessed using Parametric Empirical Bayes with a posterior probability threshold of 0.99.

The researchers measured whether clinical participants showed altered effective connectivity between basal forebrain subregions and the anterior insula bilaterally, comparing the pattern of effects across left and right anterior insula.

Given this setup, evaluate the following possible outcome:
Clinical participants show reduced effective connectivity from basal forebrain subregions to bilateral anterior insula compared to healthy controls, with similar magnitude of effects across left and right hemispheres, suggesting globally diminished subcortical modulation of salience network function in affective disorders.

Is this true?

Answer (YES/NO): NO